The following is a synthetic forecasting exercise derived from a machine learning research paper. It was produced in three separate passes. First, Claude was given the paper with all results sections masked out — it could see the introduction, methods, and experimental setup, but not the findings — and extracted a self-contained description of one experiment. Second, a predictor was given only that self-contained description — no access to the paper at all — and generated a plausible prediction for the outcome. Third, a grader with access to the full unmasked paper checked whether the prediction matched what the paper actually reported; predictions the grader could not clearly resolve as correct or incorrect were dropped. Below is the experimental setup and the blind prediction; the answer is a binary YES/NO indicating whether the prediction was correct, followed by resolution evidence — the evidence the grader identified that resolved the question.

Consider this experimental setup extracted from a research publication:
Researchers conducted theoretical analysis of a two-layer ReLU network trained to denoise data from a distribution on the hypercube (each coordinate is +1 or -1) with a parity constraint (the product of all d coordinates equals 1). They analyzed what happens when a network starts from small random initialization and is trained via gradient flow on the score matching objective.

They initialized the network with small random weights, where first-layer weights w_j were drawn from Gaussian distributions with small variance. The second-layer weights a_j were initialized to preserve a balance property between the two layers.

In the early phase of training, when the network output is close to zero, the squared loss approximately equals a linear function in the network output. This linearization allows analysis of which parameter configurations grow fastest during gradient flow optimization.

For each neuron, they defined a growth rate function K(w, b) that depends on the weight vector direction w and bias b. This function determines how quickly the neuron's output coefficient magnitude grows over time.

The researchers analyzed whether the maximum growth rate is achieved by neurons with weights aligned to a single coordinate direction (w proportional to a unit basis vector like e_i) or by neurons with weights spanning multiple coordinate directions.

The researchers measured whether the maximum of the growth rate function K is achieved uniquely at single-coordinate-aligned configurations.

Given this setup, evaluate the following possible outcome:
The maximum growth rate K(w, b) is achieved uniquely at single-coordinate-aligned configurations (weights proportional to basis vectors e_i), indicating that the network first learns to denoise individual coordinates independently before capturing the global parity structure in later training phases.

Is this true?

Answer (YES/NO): NO